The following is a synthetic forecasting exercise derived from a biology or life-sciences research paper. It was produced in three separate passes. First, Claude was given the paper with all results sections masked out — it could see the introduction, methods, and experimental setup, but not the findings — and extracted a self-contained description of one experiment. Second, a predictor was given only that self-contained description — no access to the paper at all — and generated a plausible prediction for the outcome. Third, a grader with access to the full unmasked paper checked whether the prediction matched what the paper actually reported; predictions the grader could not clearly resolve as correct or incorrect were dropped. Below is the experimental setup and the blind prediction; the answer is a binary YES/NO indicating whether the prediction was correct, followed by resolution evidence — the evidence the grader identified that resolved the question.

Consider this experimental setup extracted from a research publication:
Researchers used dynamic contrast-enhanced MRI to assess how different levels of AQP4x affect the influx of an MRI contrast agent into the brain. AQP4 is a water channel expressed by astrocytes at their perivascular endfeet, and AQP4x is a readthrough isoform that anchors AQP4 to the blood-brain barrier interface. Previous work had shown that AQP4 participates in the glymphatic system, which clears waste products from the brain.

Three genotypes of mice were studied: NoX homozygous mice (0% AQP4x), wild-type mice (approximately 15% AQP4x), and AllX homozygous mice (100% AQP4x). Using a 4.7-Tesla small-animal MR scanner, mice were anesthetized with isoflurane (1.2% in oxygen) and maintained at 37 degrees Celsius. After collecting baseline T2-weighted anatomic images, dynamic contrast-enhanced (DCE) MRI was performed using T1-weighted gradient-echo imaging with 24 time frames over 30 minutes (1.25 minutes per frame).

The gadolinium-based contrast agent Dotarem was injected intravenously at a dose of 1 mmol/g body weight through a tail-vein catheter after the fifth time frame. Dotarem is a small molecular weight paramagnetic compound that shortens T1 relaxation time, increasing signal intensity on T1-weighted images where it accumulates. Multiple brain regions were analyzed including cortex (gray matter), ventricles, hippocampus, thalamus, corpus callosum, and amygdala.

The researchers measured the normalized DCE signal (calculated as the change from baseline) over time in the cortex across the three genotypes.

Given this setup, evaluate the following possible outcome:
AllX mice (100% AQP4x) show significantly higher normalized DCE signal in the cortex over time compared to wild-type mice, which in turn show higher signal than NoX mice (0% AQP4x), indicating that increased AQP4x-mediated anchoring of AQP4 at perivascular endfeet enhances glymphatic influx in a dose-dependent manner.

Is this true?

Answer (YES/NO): NO